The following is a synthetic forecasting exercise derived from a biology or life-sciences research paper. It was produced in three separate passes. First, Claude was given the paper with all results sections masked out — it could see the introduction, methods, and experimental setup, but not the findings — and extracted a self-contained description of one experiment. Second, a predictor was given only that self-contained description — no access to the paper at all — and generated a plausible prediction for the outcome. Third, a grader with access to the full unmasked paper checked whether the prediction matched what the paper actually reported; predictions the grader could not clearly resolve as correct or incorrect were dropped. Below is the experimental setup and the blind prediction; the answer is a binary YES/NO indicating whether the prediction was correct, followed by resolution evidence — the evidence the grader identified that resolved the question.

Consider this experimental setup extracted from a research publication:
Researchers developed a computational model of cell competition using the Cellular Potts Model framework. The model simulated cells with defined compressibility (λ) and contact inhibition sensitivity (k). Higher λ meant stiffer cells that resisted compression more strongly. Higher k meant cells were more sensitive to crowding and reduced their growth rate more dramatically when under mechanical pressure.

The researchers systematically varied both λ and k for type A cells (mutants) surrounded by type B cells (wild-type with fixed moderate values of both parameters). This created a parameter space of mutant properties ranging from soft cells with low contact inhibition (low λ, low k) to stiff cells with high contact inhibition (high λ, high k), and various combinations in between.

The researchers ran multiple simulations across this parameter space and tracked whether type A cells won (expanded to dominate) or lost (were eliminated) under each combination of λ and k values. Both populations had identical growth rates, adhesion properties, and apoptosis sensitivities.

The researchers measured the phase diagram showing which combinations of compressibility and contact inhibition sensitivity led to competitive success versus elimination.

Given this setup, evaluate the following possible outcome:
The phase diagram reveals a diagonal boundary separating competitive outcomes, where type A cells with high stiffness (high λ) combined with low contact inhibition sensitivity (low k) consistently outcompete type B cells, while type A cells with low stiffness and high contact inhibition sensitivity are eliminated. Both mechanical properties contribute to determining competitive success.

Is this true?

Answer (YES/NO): YES